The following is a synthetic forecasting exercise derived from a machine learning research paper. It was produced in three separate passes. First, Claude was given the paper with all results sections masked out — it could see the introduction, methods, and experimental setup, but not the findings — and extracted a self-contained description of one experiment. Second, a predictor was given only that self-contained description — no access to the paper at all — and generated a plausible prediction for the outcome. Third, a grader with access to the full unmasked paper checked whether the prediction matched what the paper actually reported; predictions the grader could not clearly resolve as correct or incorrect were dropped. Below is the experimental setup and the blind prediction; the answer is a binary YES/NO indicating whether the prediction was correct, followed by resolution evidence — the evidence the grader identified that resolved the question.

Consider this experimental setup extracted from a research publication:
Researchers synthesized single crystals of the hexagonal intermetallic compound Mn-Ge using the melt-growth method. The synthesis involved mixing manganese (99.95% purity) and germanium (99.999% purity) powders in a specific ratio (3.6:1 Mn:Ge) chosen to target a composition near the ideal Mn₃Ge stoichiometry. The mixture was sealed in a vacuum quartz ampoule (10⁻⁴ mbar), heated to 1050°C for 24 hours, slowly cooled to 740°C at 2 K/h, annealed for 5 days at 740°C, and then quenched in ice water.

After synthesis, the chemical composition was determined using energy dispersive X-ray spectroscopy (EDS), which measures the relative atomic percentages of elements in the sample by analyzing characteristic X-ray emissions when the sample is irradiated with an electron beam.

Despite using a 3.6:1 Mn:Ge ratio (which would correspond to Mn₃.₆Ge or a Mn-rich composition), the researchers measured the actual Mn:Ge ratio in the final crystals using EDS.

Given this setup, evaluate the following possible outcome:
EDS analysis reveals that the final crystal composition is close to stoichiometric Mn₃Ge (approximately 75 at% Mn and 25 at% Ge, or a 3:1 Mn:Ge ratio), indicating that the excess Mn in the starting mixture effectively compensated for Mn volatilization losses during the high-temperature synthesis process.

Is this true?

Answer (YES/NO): NO